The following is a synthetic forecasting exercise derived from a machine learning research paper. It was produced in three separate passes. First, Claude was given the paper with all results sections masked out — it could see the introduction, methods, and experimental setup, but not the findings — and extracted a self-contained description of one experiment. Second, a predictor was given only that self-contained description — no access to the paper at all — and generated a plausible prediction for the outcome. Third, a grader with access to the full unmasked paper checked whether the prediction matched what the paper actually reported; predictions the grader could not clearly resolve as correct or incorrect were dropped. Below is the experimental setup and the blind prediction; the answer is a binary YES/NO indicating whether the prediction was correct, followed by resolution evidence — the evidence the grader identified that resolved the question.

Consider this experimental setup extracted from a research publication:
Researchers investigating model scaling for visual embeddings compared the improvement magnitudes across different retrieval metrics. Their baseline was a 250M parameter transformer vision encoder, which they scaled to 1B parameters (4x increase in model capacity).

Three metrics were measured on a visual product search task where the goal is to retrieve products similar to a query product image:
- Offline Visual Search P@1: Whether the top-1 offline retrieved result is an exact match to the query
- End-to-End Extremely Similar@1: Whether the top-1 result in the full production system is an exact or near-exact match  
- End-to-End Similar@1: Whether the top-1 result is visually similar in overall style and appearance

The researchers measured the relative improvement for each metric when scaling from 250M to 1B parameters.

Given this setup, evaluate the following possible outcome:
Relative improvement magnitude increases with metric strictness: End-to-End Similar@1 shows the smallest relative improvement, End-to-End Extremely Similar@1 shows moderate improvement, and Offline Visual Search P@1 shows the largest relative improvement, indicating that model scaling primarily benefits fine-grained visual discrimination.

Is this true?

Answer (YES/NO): NO